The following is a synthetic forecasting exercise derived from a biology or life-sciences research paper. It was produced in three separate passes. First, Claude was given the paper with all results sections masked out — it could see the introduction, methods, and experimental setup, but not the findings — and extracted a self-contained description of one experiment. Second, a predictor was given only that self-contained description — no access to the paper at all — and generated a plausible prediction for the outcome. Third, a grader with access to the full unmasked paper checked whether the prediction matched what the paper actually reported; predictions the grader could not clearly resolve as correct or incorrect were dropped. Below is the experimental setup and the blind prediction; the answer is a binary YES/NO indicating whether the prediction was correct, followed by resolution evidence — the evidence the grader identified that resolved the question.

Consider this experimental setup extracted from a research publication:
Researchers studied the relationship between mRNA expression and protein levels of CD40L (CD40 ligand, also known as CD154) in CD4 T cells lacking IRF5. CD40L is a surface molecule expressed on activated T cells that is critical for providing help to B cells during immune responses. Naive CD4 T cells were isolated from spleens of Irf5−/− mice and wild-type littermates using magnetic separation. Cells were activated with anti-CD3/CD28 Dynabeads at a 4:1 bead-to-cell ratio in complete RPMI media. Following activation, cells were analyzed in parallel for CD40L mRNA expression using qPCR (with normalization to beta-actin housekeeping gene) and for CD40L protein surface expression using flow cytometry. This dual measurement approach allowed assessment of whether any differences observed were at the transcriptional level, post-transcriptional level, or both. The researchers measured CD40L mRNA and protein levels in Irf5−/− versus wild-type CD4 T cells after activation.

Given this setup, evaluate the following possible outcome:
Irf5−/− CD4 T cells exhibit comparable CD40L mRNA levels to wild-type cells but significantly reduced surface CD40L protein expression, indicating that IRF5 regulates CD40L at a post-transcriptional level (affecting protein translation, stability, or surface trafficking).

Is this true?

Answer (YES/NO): YES